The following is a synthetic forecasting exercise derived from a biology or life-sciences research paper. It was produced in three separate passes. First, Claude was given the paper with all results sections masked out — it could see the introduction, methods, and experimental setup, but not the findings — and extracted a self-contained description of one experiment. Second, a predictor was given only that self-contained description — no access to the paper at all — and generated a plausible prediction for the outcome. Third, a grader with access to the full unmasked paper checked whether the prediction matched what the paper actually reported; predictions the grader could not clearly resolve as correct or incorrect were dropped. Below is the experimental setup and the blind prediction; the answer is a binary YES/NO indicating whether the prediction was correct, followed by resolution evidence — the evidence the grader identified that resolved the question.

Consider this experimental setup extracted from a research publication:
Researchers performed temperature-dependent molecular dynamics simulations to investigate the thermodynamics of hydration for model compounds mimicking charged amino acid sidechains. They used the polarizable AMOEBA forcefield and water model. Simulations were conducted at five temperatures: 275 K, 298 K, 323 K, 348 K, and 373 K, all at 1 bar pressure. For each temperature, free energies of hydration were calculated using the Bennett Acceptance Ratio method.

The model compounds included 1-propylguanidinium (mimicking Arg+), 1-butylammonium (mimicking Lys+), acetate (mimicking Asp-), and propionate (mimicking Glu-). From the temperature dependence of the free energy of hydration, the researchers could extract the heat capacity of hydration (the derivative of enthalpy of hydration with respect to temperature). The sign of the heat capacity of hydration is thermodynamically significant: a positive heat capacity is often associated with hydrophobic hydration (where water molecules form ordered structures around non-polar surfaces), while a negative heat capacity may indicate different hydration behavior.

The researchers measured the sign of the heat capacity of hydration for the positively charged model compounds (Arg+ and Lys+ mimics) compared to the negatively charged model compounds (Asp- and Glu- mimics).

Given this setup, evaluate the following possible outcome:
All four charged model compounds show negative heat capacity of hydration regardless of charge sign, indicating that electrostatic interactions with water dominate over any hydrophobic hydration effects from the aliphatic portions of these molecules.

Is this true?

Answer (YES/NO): NO